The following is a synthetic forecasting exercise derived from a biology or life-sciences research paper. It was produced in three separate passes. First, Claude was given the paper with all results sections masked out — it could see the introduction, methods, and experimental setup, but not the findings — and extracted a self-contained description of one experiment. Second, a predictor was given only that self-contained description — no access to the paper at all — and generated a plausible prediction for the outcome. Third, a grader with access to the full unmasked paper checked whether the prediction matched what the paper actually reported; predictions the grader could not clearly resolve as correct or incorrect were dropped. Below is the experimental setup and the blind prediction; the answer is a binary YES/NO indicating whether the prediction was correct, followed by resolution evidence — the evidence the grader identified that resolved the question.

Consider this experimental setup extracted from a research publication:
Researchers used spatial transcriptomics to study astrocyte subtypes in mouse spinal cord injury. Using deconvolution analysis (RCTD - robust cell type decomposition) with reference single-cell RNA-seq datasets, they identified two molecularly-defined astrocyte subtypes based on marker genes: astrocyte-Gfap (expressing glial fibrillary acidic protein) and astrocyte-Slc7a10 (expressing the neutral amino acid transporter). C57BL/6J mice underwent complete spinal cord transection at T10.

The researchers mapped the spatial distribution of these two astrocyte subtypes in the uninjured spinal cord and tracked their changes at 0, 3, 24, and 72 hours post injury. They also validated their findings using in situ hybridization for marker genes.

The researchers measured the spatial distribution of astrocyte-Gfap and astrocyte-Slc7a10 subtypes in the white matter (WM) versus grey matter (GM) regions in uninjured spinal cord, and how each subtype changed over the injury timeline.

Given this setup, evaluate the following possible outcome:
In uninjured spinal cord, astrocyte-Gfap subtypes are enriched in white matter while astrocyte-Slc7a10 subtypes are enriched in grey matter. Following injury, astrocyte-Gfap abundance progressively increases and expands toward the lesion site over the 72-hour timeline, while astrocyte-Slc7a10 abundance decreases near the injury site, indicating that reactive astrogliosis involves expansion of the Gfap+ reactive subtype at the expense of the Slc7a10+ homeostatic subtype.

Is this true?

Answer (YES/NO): NO